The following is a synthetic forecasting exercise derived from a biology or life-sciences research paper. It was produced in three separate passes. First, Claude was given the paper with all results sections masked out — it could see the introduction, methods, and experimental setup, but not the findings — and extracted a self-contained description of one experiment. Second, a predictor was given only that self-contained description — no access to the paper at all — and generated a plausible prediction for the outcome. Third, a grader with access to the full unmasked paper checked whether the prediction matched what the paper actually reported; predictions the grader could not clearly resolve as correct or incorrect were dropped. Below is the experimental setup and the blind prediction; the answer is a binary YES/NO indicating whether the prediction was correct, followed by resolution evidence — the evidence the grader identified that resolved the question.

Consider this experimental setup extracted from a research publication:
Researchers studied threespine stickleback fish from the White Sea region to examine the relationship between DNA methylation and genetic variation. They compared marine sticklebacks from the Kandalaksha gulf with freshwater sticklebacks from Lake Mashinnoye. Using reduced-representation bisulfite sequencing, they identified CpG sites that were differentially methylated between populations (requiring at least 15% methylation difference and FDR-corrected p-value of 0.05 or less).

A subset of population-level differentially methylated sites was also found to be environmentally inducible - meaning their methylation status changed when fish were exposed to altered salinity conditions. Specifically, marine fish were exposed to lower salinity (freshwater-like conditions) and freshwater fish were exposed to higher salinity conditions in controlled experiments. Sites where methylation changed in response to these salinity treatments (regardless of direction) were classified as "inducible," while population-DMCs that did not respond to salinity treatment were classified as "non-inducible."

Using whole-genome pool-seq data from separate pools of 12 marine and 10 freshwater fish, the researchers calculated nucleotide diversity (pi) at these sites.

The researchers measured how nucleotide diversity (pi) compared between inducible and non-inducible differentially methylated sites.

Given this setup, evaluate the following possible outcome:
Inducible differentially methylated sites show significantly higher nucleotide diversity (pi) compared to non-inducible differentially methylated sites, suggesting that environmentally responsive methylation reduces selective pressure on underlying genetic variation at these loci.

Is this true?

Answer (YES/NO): YES